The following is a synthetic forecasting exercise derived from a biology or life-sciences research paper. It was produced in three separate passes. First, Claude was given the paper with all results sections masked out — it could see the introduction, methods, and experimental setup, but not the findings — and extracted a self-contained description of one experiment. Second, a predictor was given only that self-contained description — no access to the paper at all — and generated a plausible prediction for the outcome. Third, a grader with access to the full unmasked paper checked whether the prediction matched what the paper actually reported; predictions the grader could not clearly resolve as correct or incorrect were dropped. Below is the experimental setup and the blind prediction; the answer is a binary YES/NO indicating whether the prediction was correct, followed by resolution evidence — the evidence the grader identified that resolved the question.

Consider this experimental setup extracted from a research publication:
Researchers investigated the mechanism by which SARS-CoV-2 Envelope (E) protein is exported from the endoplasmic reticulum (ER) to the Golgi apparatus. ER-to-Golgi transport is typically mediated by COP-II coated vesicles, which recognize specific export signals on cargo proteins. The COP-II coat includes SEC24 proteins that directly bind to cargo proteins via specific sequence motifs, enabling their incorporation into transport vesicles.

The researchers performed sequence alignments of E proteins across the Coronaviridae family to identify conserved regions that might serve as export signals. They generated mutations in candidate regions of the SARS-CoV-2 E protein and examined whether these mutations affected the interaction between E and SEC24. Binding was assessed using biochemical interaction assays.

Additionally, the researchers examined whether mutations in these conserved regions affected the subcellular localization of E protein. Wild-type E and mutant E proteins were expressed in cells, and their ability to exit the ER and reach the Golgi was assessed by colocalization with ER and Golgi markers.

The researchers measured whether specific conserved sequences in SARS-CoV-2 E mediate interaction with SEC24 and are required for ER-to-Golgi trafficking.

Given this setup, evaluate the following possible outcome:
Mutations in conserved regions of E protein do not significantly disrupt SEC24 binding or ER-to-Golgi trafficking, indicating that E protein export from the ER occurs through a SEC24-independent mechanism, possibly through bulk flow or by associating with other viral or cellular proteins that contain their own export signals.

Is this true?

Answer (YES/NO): NO